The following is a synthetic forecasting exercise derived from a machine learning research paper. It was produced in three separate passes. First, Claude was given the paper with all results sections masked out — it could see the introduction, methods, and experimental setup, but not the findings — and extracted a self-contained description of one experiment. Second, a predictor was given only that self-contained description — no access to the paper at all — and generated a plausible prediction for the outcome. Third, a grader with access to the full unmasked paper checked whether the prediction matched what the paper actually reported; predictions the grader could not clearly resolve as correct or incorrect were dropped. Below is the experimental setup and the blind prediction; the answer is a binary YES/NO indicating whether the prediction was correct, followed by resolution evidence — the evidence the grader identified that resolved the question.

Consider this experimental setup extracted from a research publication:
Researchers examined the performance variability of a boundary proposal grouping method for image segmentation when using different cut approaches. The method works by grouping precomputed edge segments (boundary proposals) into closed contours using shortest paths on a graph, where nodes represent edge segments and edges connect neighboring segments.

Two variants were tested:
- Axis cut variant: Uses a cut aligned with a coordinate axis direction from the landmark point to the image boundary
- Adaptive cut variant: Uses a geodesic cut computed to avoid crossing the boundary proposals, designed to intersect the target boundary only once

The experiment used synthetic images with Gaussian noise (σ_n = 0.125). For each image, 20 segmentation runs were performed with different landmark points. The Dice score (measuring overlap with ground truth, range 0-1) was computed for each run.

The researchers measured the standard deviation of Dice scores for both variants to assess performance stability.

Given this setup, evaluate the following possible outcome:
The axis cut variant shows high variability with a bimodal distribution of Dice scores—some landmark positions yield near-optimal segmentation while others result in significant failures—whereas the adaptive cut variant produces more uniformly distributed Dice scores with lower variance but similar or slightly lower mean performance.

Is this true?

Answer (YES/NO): NO